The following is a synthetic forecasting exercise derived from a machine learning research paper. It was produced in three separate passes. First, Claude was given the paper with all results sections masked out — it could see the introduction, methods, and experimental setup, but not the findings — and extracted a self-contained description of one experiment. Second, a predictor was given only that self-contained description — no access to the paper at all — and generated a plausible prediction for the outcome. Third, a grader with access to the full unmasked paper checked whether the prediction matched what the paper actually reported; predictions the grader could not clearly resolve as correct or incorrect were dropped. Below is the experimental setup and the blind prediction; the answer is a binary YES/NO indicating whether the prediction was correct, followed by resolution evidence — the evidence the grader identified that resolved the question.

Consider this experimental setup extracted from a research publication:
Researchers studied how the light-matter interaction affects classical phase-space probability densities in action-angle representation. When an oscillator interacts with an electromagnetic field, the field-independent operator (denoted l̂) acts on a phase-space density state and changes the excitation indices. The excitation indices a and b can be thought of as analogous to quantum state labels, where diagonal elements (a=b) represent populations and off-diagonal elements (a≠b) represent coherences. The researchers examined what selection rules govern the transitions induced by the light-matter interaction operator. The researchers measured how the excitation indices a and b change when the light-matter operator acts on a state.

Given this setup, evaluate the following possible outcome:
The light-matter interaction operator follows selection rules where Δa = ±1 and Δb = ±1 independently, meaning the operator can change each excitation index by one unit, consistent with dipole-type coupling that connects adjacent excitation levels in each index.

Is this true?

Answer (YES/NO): NO